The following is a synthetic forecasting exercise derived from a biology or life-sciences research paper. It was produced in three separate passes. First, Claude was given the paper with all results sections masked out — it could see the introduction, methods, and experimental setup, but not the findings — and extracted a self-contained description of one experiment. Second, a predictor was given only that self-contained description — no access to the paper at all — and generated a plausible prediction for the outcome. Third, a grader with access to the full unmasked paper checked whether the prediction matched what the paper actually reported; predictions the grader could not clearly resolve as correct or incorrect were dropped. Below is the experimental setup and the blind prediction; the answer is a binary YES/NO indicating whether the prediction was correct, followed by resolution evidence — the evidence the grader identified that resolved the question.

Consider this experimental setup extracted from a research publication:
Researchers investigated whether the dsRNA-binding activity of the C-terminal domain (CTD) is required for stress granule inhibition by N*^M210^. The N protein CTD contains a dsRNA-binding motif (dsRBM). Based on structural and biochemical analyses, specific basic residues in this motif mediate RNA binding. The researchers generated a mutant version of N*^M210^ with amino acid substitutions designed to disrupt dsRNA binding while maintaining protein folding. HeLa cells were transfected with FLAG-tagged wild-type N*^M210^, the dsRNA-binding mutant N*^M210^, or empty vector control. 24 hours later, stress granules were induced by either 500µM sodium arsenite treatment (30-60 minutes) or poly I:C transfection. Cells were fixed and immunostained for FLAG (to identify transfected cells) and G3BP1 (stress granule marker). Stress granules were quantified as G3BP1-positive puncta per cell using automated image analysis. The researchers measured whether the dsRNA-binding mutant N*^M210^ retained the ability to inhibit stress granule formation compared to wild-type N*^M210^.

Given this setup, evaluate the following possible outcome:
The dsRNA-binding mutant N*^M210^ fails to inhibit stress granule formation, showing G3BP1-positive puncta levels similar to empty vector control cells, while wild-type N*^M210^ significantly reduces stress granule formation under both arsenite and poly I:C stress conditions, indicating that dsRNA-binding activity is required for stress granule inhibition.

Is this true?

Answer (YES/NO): YES